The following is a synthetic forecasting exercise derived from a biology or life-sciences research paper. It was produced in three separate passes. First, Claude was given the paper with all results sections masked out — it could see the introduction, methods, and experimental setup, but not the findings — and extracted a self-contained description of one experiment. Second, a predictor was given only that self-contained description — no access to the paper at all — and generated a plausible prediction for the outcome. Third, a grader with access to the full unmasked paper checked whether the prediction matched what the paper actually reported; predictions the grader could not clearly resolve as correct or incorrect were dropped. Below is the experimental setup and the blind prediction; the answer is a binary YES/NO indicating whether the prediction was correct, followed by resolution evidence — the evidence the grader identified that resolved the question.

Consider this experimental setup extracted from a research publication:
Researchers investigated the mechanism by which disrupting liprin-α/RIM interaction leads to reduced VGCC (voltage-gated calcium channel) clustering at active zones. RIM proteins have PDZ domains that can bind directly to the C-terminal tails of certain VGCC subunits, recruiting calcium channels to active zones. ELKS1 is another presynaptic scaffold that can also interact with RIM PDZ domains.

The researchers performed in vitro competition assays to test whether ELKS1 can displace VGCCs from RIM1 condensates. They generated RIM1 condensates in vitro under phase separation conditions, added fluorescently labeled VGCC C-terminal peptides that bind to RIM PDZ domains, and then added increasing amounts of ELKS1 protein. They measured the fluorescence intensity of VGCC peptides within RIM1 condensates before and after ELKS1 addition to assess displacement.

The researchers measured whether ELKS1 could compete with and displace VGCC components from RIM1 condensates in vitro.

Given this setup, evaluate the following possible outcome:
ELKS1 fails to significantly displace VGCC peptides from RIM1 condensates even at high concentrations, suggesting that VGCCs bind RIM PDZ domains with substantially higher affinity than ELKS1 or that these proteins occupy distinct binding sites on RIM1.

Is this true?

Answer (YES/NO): NO